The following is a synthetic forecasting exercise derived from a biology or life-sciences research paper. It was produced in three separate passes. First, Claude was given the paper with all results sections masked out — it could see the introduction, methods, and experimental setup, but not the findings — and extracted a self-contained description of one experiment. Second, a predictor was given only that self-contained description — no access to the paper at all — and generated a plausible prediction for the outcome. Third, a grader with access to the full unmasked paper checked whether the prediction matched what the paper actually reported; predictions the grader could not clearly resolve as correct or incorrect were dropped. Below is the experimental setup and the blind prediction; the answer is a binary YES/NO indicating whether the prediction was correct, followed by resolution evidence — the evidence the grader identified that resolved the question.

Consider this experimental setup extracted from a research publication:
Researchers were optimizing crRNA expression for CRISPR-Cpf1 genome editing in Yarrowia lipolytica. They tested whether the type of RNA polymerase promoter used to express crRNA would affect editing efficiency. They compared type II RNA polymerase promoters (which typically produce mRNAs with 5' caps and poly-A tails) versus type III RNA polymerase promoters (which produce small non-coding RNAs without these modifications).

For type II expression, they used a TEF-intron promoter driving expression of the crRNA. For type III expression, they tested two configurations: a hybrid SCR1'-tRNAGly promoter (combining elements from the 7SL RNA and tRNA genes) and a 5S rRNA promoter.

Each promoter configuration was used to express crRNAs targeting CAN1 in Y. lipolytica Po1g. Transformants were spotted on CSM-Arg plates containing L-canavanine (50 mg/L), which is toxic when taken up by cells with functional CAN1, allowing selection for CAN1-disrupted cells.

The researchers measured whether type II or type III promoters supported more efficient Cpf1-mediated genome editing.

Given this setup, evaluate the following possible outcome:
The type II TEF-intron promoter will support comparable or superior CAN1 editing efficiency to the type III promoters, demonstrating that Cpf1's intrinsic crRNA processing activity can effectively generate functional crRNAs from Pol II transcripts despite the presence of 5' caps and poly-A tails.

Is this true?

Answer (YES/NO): YES